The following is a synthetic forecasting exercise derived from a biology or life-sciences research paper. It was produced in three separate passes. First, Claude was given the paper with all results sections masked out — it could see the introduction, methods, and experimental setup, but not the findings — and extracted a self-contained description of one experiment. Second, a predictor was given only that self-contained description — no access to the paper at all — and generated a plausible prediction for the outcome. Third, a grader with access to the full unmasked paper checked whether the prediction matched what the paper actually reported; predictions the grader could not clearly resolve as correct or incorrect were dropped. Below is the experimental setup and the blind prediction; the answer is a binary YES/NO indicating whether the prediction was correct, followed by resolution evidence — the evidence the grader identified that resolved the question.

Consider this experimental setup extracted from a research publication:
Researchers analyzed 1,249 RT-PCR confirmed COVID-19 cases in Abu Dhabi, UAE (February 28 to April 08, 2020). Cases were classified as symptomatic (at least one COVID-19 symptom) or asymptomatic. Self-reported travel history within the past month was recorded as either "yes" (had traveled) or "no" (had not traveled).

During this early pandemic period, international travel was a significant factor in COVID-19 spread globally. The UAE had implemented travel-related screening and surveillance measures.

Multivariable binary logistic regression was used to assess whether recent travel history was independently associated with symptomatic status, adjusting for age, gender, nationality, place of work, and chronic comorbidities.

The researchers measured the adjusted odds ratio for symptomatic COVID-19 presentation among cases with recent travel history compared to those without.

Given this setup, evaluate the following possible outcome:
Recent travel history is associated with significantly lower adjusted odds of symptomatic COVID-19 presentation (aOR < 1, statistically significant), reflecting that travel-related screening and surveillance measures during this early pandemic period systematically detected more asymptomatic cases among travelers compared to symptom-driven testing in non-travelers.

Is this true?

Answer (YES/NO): NO